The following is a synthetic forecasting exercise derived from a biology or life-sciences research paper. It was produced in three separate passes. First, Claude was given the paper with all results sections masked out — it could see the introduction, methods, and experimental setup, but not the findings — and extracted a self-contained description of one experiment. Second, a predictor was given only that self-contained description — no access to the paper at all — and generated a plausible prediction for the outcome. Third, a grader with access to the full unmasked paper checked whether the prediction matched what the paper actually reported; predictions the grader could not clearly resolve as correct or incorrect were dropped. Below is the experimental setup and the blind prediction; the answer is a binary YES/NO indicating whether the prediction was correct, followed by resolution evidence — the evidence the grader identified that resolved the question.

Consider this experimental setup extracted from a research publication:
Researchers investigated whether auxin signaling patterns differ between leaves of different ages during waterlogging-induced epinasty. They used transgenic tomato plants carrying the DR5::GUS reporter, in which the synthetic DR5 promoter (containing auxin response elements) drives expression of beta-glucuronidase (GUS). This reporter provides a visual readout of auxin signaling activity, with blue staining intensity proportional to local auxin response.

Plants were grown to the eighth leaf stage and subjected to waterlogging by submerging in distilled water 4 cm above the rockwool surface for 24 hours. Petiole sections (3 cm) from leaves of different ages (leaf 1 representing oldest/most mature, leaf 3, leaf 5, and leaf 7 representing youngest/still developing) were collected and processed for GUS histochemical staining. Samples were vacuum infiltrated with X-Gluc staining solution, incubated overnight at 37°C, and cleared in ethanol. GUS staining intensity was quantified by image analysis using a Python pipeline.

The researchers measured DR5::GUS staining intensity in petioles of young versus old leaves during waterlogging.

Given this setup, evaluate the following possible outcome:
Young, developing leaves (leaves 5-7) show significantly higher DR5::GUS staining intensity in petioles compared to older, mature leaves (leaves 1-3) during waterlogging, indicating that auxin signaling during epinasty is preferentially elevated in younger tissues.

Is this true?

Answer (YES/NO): NO